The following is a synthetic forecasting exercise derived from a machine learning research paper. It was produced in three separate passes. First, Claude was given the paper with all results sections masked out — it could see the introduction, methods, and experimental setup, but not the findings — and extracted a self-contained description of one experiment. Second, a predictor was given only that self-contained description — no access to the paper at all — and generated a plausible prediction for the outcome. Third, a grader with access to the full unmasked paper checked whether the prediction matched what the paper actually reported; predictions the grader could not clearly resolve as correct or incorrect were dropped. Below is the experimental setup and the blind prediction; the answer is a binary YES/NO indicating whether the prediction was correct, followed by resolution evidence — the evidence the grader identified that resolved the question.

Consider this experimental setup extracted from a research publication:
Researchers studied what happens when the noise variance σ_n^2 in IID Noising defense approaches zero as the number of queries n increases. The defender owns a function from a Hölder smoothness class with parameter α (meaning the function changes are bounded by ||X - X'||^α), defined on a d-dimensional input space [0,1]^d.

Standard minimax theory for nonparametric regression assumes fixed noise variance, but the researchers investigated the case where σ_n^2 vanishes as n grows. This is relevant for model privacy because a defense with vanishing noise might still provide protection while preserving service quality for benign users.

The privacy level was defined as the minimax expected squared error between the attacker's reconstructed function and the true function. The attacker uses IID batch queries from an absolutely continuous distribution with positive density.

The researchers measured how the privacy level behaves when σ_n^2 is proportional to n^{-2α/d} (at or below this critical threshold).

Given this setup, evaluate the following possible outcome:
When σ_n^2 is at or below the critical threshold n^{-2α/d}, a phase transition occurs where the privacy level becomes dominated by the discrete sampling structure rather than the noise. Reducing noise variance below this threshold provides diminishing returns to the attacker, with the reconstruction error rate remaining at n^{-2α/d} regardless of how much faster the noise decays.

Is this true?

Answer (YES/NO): YES